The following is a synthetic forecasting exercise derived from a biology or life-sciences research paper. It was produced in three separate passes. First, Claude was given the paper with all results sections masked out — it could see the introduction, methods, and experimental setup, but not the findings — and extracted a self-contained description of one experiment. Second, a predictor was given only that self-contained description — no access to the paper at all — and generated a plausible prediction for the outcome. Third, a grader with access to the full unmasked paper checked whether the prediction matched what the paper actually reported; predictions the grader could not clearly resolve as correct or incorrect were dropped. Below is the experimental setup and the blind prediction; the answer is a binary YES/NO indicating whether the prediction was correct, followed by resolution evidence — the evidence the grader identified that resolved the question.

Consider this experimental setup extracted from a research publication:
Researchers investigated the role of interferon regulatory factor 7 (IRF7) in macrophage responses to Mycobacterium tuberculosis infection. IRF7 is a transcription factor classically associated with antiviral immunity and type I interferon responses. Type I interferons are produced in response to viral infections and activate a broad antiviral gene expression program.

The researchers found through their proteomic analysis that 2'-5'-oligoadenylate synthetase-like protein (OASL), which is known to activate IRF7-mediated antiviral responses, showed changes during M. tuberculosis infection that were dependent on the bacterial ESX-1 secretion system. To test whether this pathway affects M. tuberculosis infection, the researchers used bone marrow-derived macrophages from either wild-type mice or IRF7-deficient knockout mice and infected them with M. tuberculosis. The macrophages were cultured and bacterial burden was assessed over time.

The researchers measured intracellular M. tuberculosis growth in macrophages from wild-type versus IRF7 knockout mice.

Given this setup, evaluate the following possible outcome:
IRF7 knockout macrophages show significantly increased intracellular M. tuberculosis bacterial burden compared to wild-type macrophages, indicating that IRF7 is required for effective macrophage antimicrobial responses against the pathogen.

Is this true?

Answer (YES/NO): NO